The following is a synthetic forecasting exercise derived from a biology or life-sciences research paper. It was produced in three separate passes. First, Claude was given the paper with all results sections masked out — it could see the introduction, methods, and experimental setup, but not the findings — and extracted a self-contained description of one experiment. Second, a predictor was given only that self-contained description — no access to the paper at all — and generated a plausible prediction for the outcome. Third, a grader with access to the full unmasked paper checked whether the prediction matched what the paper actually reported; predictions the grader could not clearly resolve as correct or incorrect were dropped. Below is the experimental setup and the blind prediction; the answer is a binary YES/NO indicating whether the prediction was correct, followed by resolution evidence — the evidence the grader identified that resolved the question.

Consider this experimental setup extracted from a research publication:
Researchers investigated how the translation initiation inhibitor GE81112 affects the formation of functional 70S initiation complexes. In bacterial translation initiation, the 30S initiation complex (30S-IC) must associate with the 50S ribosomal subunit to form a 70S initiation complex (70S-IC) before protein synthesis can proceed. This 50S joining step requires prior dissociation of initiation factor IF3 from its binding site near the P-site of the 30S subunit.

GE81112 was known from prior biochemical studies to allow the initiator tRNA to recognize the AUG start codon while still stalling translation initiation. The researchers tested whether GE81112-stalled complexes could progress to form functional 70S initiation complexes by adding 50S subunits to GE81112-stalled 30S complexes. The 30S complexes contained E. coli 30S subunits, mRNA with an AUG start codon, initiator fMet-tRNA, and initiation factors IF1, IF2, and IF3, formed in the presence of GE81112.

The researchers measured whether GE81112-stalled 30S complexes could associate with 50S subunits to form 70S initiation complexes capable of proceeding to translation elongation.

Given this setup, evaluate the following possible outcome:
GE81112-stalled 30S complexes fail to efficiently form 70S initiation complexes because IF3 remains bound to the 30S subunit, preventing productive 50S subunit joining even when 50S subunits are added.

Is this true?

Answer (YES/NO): YES